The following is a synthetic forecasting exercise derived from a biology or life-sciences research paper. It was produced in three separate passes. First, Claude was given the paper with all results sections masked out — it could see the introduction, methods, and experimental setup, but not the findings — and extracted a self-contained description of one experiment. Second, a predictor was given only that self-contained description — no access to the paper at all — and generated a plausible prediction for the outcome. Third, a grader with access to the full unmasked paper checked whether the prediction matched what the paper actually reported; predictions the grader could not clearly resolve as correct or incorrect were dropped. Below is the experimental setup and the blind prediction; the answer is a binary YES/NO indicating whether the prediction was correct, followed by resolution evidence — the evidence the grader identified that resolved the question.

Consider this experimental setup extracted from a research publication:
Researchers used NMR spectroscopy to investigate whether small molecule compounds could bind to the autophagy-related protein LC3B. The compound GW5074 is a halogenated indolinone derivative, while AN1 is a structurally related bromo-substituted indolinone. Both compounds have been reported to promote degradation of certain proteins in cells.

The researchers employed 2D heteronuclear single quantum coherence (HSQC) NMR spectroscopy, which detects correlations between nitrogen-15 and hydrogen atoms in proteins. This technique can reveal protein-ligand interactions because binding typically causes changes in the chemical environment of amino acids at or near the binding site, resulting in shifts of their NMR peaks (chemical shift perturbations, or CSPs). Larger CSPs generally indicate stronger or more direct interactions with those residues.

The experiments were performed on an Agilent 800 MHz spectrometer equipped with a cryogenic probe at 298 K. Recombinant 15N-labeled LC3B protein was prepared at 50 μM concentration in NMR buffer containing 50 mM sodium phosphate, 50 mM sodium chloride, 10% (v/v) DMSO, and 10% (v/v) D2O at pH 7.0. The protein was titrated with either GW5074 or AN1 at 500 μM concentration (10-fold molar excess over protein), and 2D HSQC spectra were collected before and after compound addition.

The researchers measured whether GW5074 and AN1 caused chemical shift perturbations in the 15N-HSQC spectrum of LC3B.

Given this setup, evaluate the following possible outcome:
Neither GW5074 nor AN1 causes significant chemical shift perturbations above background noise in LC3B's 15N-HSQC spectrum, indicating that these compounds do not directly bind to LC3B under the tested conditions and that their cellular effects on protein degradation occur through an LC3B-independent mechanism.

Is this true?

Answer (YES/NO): NO